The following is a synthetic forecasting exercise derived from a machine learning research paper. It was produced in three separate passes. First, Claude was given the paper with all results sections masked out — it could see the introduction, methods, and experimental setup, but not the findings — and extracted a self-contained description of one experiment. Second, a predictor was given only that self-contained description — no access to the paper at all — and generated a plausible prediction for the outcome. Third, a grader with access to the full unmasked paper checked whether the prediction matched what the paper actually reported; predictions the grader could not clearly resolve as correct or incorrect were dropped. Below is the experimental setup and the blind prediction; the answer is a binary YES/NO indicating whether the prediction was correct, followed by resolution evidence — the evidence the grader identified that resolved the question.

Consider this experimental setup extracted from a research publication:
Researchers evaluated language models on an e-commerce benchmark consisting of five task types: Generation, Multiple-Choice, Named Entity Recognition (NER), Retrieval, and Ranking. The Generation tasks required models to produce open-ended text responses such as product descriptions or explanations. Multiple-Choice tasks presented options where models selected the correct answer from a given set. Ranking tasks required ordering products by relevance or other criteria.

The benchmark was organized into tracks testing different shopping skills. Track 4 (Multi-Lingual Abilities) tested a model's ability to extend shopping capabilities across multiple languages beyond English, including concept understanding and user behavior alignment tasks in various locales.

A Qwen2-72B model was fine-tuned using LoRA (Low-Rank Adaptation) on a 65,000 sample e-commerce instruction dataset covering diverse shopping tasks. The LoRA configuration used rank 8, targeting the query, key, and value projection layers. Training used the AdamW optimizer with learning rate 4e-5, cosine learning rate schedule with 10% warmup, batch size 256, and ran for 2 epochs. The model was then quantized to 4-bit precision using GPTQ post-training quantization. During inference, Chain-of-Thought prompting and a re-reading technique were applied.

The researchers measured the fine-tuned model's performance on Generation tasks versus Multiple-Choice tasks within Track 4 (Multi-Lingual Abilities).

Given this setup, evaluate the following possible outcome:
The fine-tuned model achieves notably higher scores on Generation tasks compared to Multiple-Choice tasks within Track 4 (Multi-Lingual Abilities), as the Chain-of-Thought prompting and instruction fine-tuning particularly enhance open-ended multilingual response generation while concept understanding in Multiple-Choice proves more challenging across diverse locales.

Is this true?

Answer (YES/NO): NO